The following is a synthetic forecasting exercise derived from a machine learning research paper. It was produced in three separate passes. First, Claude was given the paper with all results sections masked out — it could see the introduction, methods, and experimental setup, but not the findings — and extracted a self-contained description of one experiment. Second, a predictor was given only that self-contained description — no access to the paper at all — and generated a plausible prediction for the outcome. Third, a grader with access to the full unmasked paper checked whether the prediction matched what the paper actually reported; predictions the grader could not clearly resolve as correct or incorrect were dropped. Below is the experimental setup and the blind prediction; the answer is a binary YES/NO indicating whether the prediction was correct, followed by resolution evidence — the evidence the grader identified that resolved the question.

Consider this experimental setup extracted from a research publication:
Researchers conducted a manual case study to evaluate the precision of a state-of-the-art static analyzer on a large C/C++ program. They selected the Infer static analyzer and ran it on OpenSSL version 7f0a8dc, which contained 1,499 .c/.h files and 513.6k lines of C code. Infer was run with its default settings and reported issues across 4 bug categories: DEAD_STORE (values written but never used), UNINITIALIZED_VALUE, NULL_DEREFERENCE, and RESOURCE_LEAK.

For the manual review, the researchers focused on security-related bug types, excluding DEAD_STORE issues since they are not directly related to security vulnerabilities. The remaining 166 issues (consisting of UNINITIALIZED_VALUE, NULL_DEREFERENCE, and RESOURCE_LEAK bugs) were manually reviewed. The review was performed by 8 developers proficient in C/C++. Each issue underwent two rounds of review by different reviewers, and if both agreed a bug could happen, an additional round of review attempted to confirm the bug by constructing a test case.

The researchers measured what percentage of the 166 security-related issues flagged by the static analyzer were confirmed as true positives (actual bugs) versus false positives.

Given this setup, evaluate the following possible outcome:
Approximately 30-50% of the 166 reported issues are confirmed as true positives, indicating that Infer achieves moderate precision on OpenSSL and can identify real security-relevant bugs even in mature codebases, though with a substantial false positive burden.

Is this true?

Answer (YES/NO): NO